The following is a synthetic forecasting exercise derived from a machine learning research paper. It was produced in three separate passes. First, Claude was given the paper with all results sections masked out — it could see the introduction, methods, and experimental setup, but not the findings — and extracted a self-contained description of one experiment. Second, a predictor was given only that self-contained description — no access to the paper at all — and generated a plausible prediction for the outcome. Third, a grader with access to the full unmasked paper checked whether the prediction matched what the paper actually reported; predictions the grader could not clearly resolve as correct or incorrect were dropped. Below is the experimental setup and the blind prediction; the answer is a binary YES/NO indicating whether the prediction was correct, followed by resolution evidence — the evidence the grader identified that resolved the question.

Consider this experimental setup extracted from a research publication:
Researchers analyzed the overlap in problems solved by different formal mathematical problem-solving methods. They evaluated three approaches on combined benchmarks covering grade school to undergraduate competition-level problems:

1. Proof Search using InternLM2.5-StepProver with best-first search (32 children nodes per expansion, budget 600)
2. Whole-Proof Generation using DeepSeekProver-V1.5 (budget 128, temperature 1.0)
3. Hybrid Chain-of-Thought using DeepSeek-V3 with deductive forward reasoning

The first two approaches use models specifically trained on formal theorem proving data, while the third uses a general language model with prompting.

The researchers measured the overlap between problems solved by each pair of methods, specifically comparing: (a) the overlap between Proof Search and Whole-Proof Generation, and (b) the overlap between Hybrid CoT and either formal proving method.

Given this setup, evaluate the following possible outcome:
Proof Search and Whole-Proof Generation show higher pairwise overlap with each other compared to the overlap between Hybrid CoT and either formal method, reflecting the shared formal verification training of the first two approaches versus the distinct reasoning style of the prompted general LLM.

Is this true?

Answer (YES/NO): YES